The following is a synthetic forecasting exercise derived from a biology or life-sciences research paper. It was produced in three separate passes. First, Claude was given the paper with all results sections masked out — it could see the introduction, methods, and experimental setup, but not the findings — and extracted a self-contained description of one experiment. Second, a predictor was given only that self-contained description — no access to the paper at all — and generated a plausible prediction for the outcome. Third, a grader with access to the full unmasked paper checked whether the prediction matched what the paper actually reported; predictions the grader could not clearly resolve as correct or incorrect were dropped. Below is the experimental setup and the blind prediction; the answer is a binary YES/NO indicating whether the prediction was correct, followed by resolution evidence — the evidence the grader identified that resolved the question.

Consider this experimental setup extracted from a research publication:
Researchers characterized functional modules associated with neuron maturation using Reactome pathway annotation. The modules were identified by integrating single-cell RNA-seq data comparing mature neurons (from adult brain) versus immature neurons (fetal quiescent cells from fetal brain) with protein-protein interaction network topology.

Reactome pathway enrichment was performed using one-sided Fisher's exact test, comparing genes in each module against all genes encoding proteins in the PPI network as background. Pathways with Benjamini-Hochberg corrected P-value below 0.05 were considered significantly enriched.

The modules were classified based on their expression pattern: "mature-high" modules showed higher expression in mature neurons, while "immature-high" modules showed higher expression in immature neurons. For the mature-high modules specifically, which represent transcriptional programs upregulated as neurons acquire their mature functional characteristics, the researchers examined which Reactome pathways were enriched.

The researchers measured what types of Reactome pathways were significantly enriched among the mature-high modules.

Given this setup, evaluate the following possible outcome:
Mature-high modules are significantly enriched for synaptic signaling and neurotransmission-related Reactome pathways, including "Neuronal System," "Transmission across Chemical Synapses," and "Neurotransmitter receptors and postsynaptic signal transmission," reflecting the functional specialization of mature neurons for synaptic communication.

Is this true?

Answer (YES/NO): YES